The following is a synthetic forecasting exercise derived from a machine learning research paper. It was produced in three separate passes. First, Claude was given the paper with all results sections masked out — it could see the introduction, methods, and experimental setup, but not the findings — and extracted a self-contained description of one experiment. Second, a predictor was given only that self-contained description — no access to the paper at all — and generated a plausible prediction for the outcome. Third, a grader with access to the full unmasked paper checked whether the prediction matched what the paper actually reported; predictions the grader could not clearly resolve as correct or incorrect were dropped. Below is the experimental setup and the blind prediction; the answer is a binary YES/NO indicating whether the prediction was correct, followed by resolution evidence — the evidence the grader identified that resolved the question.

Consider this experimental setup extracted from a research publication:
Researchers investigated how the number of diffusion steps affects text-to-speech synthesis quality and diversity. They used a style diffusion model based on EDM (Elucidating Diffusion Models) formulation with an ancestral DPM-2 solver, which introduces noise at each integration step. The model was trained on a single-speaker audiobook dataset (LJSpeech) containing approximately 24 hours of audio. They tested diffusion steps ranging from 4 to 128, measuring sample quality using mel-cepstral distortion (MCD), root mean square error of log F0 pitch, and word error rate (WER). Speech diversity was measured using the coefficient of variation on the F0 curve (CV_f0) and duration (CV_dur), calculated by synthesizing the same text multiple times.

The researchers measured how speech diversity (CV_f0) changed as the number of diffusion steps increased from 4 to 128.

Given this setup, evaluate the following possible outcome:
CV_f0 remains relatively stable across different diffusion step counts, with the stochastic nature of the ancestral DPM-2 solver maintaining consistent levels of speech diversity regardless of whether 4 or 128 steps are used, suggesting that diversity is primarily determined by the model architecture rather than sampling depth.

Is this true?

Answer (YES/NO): NO